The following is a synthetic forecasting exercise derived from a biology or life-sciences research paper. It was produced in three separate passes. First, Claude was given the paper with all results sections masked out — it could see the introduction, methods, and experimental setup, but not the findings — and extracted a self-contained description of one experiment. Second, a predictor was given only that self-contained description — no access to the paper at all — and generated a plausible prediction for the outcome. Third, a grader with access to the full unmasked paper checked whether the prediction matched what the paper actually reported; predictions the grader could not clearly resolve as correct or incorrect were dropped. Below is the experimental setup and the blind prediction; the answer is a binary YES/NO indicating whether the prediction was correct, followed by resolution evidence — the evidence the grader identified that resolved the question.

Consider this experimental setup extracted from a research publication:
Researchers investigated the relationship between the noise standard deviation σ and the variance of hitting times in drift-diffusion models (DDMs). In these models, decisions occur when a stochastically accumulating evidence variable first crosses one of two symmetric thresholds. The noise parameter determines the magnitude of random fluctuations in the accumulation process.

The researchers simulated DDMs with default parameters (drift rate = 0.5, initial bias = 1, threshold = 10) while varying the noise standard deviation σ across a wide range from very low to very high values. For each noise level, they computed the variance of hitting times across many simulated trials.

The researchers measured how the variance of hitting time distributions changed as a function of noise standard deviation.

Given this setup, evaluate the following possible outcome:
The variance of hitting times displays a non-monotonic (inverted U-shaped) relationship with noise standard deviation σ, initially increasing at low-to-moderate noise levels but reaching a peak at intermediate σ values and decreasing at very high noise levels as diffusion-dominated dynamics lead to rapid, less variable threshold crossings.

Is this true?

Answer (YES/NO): YES